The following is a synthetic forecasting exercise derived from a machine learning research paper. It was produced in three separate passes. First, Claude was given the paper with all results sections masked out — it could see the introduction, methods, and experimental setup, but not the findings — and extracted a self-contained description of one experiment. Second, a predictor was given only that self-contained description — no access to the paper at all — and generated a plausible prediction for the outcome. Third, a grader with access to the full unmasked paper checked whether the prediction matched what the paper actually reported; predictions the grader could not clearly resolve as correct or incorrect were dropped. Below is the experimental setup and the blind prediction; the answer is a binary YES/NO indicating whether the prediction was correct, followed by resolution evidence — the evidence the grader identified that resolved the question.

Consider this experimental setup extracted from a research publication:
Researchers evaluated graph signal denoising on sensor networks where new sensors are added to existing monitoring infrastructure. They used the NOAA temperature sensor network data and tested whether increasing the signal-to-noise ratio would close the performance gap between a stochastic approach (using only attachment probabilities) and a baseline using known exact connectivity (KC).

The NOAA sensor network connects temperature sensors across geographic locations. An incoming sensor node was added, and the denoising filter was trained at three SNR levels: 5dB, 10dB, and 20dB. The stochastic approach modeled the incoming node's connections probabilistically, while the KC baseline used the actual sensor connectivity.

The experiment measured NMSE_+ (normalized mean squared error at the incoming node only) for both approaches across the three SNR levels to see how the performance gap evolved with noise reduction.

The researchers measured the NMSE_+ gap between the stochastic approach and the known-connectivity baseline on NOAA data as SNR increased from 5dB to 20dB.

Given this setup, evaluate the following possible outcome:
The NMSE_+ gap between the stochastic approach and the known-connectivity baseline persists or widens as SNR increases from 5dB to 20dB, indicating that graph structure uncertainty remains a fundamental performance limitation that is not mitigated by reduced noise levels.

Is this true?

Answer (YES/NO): NO